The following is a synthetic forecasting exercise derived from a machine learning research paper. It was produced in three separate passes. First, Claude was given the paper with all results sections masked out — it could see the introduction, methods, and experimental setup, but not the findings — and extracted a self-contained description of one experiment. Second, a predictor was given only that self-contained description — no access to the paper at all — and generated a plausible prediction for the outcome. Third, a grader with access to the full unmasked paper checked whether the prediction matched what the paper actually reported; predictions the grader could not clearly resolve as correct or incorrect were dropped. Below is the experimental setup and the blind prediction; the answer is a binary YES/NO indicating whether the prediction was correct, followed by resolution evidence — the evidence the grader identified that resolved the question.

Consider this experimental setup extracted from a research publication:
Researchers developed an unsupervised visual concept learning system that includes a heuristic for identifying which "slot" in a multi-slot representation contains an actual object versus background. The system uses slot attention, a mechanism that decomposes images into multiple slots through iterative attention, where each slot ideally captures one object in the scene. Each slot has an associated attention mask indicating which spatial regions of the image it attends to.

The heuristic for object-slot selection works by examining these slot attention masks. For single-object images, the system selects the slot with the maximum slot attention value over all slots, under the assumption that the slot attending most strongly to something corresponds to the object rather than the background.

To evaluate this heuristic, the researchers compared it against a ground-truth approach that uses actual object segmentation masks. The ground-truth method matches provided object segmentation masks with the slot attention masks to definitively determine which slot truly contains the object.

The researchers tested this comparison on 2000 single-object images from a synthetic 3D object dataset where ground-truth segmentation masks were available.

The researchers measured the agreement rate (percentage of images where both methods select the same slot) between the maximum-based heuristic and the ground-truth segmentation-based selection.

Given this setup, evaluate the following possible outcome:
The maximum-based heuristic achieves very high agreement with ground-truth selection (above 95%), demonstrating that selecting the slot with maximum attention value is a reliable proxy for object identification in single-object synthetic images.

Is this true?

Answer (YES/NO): YES